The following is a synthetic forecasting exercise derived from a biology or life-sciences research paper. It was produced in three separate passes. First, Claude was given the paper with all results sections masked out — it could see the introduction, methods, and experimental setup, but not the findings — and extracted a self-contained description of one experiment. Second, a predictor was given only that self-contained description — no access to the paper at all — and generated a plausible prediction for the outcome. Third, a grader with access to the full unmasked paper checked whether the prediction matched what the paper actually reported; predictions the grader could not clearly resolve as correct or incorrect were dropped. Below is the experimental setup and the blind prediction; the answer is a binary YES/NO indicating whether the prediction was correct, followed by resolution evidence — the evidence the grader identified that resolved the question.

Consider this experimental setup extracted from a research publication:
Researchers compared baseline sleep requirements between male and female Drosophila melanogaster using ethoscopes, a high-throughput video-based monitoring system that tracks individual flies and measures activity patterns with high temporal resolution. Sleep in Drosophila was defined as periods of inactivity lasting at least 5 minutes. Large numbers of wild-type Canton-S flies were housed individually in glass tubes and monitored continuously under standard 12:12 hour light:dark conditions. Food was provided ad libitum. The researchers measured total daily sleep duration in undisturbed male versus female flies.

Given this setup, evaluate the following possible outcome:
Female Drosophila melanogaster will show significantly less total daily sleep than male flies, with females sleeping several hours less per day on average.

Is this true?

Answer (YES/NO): YES